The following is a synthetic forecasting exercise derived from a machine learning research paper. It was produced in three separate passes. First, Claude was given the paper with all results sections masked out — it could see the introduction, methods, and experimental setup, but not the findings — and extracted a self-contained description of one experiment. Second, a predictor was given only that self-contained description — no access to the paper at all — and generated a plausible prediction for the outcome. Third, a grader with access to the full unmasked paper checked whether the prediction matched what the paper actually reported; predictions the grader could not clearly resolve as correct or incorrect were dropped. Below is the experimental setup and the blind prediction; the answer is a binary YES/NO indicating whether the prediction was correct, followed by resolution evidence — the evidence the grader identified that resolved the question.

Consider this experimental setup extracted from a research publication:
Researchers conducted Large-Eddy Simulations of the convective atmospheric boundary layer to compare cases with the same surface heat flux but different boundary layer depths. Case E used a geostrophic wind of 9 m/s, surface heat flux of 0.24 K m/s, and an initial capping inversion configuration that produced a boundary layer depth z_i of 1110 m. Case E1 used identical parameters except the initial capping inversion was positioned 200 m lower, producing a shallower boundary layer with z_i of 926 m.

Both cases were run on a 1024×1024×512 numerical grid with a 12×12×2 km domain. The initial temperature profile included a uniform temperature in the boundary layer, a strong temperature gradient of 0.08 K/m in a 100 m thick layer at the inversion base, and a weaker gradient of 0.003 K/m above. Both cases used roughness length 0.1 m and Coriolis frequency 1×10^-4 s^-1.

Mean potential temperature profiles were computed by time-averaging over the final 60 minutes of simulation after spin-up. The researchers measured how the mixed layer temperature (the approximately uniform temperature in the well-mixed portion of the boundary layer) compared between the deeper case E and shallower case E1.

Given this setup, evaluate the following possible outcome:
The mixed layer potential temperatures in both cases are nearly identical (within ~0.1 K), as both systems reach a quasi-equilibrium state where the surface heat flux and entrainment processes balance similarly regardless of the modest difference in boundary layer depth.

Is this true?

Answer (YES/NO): NO